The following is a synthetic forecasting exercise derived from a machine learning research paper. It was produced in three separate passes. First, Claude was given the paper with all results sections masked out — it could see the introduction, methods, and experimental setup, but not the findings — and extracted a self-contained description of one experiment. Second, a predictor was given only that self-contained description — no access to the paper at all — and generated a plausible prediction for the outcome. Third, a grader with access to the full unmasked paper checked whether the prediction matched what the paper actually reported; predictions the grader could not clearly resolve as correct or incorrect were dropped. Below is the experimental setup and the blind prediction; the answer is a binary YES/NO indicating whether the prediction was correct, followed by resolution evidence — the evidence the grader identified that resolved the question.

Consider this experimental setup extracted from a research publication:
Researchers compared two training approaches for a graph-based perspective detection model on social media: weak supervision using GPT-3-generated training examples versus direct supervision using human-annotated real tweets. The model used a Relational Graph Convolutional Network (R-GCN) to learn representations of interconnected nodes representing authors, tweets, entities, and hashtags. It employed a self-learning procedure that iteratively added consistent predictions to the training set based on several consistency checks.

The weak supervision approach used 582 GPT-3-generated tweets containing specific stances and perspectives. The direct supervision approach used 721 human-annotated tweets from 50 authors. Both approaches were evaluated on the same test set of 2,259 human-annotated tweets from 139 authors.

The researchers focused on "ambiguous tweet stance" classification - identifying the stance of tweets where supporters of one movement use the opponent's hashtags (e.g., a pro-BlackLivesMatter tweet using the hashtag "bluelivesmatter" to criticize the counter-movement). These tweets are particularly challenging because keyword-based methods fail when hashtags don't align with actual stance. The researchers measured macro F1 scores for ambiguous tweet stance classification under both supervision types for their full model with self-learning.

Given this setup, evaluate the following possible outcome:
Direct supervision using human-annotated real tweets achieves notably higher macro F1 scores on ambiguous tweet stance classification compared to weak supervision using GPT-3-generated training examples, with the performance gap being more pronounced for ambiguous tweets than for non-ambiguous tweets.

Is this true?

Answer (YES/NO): YES